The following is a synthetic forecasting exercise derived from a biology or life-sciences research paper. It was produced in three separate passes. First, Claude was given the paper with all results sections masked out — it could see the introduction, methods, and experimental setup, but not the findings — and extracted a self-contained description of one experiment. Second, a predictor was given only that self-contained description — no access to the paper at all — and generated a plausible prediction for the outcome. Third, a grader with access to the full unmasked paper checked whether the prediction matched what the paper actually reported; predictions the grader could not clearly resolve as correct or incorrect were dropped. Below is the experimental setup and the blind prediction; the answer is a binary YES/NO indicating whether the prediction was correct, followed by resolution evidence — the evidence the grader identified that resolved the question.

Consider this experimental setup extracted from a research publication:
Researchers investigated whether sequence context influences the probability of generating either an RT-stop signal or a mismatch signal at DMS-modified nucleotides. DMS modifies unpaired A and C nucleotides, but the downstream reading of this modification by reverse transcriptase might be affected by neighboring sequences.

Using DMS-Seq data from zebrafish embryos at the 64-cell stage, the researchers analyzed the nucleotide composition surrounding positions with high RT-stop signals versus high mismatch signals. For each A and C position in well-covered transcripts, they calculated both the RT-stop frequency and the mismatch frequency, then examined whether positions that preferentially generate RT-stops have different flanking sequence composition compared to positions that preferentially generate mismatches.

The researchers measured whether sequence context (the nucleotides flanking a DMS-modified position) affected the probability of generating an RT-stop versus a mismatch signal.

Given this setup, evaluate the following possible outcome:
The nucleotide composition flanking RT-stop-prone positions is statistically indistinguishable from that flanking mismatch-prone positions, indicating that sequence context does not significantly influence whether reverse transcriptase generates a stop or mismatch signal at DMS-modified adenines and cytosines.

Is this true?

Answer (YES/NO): NO